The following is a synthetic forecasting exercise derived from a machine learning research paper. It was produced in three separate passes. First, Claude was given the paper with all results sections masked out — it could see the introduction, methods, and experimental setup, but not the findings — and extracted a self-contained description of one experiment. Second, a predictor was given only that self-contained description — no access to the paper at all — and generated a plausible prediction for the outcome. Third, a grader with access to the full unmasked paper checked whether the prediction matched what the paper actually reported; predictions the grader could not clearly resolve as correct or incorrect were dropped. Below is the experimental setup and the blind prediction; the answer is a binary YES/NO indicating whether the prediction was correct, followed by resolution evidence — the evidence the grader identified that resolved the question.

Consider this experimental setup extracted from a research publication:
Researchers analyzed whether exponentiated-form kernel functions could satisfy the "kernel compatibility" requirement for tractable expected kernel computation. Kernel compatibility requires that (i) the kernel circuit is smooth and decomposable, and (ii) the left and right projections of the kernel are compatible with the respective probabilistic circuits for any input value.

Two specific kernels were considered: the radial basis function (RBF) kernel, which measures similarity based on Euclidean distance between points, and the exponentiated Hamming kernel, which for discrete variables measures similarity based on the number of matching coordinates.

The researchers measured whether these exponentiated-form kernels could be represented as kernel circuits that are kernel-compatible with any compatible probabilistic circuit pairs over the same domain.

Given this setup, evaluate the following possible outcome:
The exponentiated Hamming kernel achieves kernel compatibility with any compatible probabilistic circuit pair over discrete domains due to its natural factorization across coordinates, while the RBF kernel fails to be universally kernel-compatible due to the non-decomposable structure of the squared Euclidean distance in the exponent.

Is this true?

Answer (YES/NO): NO